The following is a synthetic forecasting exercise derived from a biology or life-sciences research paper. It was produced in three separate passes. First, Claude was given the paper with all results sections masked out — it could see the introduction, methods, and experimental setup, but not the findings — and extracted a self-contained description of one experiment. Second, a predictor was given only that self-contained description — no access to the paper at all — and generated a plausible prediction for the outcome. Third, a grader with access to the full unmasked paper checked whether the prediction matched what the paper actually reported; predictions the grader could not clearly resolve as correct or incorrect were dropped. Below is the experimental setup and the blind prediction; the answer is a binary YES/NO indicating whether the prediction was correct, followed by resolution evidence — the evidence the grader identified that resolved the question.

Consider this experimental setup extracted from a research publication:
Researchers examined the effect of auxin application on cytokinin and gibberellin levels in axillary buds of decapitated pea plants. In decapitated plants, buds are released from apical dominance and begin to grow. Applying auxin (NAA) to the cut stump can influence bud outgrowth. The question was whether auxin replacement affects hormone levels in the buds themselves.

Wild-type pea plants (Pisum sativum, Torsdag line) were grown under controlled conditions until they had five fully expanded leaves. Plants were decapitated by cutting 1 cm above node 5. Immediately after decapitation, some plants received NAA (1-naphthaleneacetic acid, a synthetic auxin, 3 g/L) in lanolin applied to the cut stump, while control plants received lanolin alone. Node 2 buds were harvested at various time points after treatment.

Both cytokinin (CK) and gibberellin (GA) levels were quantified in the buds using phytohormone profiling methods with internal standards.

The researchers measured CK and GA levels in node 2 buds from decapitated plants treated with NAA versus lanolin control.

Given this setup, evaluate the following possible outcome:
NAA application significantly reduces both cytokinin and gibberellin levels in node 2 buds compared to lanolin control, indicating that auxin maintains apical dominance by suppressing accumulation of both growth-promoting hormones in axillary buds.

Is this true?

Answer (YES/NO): NO